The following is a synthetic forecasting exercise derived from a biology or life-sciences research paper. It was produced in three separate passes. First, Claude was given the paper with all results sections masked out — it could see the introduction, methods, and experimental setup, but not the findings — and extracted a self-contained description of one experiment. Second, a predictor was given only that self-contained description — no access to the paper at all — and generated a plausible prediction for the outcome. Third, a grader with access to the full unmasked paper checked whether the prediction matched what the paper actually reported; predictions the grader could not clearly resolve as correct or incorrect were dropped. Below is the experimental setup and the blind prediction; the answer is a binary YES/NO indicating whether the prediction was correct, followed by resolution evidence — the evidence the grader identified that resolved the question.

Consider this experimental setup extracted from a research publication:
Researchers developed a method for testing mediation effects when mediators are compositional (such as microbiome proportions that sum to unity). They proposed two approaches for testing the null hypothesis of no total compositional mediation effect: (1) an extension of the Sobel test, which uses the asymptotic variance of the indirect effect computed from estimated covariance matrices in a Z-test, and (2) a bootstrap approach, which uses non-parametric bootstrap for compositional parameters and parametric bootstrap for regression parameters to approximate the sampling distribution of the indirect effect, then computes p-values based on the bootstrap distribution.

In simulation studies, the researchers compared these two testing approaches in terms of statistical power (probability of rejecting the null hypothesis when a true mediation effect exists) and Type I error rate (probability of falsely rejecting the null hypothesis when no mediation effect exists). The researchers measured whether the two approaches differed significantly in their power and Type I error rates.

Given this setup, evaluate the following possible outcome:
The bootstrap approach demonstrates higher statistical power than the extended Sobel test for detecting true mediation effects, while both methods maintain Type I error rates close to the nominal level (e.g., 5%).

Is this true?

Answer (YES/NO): NO